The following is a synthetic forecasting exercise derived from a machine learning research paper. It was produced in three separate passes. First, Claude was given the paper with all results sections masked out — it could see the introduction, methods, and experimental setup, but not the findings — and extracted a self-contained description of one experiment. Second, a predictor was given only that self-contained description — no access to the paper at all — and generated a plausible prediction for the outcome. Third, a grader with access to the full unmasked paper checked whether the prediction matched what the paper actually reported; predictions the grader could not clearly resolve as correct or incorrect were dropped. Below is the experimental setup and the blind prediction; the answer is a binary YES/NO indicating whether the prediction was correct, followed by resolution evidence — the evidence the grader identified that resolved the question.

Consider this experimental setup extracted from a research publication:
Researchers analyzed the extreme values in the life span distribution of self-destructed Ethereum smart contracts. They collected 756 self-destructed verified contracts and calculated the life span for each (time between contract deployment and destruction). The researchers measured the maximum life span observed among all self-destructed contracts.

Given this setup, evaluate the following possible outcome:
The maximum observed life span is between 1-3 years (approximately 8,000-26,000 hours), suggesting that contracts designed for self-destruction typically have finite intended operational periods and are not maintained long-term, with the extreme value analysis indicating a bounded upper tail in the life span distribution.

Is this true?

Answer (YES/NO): YES